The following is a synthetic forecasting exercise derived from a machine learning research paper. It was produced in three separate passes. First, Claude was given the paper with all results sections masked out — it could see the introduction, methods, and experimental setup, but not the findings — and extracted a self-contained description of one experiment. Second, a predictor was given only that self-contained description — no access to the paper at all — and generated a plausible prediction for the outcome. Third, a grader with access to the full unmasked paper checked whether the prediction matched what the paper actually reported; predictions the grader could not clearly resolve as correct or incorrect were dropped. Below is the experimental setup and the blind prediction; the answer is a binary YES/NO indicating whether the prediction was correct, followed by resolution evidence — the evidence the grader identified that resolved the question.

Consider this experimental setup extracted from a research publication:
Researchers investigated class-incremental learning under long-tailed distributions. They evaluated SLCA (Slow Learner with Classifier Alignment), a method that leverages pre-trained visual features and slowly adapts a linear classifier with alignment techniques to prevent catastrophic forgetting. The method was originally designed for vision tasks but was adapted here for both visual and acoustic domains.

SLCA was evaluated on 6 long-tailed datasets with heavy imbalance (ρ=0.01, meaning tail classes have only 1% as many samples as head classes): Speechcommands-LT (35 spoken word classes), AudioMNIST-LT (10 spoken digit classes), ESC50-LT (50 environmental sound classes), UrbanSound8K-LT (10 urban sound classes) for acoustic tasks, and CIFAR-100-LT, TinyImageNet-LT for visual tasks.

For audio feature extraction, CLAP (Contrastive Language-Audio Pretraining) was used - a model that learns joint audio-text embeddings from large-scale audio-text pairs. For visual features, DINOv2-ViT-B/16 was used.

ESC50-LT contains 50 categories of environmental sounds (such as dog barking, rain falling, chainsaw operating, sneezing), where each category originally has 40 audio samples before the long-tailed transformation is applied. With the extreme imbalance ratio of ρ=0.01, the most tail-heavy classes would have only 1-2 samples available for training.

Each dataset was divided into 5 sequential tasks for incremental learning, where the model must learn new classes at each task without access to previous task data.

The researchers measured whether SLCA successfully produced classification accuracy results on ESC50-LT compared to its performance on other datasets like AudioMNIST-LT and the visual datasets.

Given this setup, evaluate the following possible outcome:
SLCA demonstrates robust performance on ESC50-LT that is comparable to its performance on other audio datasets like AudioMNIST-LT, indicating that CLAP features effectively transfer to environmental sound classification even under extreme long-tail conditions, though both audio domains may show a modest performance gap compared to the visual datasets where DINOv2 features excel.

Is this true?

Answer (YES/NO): NO